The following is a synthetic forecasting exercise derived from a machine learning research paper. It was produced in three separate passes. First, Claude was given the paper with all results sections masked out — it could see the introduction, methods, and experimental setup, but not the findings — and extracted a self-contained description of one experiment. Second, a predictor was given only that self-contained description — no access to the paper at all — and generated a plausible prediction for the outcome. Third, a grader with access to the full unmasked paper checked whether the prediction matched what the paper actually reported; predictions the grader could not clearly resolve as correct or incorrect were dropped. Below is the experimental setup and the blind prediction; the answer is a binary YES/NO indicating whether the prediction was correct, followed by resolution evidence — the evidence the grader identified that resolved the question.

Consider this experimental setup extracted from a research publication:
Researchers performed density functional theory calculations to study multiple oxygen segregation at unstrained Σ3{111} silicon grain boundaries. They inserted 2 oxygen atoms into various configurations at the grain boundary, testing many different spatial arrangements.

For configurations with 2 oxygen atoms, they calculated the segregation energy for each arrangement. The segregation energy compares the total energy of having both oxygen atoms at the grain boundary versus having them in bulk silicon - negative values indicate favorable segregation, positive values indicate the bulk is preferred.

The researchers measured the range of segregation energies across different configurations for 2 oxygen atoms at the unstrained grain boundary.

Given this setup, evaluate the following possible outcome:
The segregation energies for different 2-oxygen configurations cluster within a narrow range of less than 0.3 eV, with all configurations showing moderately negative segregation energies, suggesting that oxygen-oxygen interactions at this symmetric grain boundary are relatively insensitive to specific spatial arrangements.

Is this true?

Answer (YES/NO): NO